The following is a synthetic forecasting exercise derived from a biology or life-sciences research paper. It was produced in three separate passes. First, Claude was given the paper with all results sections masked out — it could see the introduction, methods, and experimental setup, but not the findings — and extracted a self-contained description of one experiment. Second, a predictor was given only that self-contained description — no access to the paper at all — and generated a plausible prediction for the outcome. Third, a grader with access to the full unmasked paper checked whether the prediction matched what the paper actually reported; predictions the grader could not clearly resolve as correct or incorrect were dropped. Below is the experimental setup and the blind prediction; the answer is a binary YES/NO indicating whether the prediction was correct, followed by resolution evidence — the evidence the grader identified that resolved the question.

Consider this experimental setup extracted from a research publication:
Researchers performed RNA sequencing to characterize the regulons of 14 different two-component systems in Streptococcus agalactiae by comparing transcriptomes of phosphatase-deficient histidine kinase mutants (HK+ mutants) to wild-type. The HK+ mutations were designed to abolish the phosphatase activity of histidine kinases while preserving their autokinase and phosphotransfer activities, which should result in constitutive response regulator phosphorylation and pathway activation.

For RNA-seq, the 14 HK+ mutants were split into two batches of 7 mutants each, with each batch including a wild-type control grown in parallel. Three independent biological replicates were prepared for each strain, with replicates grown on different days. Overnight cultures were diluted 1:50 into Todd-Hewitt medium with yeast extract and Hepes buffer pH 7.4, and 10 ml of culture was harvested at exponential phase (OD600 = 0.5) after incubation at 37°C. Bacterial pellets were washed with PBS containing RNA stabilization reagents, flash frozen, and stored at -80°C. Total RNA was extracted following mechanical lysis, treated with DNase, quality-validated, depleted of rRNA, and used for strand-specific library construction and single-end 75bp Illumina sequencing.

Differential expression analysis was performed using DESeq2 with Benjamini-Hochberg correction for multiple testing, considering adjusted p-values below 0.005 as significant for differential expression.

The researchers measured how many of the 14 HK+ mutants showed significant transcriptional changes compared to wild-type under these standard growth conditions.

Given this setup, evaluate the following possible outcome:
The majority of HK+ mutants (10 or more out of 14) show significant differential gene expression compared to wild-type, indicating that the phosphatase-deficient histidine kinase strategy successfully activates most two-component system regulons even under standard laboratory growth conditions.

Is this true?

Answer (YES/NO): YES